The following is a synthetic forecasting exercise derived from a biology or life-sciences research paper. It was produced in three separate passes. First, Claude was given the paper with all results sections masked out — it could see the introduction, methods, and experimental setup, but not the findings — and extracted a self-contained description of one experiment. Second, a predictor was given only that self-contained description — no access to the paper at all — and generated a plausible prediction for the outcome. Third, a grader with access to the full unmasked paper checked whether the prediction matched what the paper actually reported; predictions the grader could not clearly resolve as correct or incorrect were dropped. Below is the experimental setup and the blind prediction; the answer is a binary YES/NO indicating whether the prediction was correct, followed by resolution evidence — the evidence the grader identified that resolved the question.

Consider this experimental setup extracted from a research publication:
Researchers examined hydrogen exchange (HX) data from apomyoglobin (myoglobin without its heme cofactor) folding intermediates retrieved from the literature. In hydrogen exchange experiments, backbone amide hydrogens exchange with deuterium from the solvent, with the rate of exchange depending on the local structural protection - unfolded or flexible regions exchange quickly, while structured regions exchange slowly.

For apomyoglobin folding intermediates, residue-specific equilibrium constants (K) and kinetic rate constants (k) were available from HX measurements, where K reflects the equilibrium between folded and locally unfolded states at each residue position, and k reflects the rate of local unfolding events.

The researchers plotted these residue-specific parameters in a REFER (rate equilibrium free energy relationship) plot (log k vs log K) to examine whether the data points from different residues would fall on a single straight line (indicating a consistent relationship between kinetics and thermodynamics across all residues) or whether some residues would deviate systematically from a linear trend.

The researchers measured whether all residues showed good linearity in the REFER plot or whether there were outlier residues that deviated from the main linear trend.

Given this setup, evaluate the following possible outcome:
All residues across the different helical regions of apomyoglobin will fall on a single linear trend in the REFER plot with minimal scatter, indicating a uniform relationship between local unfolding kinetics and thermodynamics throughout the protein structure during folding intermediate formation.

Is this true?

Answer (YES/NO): NO